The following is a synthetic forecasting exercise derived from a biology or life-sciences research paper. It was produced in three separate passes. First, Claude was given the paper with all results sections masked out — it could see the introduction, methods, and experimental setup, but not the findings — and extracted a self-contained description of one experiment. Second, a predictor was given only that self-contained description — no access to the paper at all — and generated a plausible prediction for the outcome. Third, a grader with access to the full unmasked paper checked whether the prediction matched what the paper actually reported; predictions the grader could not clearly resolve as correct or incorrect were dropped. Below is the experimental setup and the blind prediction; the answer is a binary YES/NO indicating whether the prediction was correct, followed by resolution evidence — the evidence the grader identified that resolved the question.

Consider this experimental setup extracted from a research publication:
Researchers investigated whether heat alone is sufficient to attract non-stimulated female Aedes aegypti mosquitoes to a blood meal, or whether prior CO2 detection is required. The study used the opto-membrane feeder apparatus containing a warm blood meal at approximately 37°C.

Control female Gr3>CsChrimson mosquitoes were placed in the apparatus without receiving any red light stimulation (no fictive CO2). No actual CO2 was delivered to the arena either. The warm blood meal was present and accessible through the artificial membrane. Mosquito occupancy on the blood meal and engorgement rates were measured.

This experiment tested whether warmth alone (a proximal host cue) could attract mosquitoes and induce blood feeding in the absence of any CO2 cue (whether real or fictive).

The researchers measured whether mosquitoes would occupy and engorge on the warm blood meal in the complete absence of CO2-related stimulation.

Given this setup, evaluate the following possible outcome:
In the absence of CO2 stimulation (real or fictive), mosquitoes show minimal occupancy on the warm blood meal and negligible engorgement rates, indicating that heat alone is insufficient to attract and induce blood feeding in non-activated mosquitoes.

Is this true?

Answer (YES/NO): YES